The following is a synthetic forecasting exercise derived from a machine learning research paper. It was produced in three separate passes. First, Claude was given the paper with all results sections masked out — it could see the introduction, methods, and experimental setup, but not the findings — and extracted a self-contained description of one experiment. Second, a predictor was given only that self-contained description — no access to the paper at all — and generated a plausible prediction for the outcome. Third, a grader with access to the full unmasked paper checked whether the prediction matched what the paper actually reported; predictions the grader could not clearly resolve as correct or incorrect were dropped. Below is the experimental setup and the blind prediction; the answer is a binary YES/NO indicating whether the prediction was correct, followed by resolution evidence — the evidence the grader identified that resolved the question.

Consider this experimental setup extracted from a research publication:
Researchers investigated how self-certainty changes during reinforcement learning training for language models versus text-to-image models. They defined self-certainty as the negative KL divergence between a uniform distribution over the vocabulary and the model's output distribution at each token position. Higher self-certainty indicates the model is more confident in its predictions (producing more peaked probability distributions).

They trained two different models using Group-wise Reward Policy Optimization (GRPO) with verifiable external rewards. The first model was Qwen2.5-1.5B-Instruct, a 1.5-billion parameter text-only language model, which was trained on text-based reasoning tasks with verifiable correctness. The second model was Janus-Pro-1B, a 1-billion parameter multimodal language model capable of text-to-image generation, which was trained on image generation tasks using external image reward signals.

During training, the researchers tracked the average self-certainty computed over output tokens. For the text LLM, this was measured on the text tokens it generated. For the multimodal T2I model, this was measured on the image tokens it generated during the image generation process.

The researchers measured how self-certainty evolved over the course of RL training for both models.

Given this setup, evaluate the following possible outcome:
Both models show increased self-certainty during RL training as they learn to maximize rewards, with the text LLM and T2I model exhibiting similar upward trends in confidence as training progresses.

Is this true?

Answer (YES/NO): NO